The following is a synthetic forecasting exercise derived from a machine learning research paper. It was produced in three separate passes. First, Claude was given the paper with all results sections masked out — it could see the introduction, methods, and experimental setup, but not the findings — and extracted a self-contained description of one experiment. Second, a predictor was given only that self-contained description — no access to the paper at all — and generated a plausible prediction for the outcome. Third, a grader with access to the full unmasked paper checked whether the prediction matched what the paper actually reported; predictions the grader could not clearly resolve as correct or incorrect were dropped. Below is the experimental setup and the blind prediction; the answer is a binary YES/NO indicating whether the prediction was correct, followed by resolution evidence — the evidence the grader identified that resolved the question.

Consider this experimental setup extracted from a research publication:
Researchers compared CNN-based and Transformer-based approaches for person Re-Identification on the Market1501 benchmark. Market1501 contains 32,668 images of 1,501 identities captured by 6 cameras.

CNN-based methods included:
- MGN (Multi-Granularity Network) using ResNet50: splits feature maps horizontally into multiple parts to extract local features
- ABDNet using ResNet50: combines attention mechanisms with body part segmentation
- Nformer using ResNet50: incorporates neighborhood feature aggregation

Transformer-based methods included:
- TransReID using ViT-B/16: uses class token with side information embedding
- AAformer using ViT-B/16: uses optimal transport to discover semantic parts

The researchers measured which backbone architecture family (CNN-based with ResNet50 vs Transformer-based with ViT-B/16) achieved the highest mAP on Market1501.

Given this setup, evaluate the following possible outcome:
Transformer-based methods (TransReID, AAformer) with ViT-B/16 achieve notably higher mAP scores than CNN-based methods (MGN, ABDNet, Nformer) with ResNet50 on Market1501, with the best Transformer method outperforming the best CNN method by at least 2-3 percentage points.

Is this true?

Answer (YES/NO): NO